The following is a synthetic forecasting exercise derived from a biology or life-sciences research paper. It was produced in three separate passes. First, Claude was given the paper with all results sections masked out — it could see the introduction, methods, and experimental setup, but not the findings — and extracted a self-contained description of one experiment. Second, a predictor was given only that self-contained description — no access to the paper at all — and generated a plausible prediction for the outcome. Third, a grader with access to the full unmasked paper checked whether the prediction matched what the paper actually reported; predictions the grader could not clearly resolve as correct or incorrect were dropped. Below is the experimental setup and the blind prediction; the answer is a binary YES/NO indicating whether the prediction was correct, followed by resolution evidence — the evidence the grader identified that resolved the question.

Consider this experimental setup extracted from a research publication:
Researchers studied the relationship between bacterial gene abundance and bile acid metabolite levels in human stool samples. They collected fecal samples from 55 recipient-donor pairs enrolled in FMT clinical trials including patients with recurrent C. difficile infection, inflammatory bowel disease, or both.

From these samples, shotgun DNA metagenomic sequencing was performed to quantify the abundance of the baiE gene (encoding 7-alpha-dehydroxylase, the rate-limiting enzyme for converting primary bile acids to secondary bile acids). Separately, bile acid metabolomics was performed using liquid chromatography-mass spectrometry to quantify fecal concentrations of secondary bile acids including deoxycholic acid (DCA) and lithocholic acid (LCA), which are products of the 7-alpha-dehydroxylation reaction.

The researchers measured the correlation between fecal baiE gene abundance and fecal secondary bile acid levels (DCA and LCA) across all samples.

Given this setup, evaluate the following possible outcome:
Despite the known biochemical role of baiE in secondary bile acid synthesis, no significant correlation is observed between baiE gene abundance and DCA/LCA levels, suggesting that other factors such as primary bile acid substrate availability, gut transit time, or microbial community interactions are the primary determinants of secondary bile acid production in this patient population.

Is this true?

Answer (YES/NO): NO